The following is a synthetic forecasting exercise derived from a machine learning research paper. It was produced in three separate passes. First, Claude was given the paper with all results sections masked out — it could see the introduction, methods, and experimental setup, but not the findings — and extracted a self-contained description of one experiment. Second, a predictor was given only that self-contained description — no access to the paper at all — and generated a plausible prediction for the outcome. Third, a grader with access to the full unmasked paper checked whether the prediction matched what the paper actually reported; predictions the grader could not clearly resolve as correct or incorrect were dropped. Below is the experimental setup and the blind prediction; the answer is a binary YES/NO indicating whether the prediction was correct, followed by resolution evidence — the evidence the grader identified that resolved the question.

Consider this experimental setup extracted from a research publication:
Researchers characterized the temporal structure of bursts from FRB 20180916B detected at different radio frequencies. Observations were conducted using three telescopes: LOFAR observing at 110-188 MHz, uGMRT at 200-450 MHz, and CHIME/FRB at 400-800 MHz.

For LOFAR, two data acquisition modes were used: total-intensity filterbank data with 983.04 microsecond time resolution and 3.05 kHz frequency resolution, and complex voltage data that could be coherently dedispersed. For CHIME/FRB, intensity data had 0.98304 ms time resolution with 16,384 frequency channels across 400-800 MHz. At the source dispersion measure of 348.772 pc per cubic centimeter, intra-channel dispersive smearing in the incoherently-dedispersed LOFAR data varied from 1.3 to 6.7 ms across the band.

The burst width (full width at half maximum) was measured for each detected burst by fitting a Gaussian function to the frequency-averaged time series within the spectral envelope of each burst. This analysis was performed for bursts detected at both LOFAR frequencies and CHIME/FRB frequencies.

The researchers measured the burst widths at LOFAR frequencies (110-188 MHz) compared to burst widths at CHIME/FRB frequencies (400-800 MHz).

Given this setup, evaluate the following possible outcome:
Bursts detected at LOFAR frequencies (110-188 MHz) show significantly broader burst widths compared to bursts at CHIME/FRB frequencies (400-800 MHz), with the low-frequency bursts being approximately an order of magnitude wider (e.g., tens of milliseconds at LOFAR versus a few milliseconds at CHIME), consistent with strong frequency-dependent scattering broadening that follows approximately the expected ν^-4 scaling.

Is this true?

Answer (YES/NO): YES